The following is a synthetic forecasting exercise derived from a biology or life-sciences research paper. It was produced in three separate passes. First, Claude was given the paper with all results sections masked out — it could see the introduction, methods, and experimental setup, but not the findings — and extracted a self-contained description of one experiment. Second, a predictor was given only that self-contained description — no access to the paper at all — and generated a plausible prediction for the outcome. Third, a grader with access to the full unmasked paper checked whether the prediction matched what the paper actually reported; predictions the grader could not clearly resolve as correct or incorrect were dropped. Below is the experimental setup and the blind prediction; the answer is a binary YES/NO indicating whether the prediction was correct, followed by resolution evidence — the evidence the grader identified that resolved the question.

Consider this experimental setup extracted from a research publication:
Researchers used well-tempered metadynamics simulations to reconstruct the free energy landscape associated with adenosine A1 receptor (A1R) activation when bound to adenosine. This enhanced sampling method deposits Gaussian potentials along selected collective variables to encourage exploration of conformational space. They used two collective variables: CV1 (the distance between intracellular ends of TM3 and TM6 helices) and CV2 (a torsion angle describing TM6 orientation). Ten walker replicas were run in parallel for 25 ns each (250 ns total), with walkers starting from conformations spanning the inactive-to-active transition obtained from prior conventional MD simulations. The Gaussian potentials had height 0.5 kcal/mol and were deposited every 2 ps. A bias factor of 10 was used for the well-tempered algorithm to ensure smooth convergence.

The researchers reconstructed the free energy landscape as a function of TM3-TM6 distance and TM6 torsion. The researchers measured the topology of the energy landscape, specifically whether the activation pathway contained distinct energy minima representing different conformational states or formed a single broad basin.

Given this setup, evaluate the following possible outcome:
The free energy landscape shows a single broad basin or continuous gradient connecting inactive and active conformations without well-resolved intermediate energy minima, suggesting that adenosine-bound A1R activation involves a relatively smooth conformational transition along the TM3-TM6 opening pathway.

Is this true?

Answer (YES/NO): NO